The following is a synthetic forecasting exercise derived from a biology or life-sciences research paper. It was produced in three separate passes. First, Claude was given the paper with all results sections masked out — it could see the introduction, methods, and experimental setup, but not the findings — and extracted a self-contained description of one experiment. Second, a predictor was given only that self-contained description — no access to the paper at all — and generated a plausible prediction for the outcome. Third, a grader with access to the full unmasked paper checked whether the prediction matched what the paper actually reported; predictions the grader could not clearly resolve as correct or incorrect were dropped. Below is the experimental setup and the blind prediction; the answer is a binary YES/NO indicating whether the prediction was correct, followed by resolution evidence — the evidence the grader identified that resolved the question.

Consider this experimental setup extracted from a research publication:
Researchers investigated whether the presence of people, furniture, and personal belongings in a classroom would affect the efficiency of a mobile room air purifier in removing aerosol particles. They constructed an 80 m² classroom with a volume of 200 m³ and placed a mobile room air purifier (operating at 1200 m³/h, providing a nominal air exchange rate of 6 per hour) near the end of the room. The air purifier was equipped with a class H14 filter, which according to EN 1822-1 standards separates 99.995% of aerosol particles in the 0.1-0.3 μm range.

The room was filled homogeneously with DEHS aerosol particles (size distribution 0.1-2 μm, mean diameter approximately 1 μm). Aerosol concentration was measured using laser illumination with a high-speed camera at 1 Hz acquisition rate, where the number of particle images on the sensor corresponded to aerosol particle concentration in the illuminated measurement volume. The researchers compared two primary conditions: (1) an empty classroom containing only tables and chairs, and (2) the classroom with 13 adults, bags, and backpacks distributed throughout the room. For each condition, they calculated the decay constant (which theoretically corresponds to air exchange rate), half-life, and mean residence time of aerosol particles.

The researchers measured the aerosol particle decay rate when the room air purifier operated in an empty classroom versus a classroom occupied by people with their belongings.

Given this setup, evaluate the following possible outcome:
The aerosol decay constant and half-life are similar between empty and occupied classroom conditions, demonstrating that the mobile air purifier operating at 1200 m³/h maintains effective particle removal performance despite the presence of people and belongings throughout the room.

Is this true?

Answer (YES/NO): YES